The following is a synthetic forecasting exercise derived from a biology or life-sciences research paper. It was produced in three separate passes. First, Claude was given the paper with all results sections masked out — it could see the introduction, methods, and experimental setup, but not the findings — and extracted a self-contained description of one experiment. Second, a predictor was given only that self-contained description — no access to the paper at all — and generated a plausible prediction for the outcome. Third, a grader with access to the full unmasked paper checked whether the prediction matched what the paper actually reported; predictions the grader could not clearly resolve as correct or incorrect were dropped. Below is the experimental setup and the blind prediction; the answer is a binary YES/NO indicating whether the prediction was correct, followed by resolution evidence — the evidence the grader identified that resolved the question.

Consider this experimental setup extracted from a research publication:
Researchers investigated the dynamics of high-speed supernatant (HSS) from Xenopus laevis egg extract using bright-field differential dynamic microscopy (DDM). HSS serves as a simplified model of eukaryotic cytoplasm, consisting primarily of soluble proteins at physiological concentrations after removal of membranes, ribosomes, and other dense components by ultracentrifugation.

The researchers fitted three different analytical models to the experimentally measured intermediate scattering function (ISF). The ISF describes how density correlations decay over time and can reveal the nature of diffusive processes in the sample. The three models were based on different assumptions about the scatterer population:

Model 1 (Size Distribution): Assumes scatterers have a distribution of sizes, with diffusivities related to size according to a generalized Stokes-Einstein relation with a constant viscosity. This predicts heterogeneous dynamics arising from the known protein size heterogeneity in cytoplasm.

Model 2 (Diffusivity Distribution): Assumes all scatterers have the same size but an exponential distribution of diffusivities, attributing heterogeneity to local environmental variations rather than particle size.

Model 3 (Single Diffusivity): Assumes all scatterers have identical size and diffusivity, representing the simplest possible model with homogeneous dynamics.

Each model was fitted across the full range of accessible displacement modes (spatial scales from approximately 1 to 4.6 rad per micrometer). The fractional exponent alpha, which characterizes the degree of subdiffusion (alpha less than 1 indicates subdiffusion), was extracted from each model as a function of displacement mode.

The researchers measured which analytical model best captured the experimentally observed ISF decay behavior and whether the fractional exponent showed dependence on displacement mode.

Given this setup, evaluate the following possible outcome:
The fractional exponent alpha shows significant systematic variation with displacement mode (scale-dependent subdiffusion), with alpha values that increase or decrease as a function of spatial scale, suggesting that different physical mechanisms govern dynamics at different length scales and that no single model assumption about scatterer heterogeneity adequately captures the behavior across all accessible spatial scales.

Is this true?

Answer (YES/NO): NO